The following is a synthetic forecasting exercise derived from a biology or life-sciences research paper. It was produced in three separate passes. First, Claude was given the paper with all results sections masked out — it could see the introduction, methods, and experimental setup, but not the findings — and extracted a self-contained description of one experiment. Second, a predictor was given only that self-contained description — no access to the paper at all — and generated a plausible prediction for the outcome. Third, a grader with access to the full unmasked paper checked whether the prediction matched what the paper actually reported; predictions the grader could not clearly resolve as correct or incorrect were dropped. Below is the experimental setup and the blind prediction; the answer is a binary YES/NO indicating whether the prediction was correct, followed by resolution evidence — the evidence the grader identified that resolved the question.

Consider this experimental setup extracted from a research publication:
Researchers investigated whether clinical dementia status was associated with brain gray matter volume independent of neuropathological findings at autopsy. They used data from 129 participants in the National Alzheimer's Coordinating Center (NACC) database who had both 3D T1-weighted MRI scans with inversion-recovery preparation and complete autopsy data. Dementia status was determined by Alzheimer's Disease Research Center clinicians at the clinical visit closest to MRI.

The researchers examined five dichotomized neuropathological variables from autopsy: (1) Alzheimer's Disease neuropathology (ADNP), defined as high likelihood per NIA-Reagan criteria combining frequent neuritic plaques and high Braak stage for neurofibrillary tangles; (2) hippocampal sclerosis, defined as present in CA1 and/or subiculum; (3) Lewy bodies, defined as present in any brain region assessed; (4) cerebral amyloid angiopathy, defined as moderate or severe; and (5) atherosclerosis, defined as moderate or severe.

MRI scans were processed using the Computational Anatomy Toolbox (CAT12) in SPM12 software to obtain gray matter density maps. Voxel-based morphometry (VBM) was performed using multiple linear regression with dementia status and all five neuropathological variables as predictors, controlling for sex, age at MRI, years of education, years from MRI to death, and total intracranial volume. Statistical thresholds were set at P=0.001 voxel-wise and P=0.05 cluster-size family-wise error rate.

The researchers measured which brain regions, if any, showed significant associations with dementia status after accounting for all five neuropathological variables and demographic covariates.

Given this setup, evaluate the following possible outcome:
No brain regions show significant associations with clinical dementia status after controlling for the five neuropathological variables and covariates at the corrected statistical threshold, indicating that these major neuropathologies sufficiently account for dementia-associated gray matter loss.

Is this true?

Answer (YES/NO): NO